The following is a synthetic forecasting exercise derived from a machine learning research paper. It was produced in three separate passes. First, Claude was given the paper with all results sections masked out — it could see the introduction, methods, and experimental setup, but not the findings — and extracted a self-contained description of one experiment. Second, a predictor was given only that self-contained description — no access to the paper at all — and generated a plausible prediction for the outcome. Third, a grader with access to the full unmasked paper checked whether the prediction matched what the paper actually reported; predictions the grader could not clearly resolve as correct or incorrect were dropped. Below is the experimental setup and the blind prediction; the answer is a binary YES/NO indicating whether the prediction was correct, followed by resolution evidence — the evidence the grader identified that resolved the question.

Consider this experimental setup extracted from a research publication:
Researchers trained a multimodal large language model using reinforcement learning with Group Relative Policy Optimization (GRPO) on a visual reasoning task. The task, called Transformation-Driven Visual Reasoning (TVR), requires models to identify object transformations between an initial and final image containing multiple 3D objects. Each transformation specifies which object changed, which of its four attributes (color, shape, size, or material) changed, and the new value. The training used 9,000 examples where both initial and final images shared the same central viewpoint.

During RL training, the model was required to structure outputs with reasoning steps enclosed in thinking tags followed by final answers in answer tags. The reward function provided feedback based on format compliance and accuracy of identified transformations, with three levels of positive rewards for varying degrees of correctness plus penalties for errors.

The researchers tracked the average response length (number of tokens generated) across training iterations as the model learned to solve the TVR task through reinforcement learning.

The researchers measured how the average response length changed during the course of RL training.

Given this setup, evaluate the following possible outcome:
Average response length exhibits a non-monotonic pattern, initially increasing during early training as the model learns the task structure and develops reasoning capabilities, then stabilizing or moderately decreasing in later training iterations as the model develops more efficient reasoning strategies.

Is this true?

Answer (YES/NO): NO